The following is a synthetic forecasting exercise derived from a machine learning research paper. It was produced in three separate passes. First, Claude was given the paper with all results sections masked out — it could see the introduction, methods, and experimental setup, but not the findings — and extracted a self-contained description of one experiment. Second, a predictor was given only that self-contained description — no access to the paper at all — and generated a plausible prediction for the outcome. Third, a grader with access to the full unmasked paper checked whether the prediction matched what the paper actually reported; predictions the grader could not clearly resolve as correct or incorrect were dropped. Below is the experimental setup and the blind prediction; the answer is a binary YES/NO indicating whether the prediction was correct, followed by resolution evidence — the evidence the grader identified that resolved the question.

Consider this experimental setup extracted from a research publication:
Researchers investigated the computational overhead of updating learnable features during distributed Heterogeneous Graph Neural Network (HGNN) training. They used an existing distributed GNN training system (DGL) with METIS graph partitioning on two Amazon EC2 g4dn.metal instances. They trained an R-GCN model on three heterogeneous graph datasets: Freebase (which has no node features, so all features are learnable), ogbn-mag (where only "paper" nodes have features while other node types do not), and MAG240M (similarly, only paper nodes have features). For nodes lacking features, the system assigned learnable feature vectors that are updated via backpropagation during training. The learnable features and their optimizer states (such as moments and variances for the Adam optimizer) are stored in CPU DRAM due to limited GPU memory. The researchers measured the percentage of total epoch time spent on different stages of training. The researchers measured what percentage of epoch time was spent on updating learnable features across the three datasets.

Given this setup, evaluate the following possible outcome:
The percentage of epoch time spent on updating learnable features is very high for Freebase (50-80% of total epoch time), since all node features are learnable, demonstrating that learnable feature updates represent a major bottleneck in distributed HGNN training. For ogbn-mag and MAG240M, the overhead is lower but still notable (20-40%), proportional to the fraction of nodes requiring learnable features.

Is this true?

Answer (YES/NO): NO